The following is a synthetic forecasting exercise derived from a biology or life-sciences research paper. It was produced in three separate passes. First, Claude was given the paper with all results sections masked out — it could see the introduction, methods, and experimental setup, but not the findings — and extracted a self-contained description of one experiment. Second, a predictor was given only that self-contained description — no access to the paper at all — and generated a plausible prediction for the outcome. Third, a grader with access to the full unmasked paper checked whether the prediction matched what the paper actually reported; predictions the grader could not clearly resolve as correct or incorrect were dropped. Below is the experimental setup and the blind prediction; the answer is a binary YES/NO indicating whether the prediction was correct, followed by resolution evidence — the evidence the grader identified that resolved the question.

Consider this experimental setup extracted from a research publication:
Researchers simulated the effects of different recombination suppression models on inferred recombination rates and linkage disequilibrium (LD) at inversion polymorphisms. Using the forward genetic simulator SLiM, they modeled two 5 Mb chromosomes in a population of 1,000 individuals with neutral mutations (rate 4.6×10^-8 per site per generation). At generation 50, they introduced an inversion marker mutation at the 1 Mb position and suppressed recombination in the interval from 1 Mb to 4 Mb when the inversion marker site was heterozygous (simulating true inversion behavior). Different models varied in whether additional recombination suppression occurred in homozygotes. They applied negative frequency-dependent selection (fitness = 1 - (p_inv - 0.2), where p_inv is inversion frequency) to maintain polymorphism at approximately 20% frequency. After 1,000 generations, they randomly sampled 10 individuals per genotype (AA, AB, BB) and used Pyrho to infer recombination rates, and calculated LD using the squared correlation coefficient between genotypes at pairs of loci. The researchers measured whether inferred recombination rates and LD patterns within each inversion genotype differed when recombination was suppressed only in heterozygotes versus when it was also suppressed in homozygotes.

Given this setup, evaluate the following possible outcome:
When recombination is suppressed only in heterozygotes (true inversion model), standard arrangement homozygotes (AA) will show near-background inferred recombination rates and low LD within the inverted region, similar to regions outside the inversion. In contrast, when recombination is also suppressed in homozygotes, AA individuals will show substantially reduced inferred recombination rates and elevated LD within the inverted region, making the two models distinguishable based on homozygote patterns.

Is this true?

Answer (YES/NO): YES